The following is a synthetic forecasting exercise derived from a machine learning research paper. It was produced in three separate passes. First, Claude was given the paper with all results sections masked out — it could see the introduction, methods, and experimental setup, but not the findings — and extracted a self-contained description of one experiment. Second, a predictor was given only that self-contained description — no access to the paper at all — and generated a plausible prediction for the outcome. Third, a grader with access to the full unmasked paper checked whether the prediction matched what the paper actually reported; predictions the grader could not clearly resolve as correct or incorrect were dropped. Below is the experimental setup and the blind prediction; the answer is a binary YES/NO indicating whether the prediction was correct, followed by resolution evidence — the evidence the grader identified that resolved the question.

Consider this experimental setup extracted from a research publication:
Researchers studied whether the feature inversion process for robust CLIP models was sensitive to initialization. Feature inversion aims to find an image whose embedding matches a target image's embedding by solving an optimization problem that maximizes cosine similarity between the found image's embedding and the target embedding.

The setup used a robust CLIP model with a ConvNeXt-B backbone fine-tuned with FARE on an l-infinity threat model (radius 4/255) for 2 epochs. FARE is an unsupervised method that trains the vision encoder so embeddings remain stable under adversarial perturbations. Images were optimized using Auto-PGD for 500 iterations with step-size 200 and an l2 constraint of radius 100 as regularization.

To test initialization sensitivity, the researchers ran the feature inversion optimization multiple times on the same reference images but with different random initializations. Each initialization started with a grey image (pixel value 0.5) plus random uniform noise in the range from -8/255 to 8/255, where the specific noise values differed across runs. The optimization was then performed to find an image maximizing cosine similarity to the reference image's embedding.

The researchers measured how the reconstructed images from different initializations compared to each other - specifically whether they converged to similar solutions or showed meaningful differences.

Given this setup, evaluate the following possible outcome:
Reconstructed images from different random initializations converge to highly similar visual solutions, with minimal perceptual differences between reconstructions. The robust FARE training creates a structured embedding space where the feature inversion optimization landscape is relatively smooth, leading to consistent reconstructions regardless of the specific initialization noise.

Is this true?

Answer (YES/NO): NO